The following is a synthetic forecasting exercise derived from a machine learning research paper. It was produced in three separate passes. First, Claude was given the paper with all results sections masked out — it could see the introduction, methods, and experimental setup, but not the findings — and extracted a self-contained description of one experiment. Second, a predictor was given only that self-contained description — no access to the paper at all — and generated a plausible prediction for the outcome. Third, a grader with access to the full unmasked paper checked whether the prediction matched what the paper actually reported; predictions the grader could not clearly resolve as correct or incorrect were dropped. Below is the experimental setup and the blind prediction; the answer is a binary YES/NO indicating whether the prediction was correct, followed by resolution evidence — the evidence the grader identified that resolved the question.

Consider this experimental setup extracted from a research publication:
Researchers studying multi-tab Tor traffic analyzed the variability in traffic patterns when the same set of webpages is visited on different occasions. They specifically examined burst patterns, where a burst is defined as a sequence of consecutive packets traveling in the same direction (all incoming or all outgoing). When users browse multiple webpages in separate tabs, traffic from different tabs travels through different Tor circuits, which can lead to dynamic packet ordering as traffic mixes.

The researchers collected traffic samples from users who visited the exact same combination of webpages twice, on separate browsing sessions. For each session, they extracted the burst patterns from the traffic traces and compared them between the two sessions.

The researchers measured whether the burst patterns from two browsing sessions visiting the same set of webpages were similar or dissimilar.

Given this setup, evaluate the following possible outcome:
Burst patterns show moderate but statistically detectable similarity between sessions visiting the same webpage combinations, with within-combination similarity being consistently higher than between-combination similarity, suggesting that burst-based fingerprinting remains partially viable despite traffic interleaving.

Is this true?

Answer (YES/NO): NO